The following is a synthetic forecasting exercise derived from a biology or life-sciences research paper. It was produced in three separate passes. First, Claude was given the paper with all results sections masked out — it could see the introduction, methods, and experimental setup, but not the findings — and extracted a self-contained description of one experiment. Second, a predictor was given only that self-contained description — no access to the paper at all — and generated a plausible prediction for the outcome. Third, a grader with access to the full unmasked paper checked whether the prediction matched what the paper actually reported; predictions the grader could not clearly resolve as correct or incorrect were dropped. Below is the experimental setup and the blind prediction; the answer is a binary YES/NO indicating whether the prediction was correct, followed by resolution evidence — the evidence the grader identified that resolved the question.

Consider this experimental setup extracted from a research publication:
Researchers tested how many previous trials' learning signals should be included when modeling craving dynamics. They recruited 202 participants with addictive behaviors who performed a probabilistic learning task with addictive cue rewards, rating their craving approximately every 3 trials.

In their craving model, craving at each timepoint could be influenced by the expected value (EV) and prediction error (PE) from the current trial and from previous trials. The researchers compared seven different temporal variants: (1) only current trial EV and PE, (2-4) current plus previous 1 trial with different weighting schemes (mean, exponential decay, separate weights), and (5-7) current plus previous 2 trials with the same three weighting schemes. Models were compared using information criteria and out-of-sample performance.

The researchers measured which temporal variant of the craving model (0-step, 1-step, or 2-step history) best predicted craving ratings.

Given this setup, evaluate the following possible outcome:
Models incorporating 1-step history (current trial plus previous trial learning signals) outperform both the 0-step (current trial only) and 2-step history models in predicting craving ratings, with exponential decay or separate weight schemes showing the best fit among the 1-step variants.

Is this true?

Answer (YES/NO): NO